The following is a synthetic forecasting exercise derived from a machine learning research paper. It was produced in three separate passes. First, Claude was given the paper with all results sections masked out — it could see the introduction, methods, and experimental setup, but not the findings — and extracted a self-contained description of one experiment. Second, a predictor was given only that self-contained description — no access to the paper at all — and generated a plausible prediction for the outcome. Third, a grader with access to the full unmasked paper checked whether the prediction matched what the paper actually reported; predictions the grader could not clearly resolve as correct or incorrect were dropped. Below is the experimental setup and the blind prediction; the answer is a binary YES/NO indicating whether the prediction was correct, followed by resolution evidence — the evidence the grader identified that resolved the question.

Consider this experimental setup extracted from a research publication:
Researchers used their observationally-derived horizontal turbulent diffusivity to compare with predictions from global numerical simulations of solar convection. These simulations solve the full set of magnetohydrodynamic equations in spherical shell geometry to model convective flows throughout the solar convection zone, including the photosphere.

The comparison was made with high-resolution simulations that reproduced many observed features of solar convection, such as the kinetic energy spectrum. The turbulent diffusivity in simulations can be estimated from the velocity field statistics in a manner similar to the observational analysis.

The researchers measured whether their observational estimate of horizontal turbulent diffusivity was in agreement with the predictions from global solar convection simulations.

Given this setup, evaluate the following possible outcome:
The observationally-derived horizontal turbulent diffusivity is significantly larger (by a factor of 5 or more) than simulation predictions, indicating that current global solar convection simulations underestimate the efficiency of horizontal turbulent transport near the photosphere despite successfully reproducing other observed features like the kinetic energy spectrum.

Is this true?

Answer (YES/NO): NO